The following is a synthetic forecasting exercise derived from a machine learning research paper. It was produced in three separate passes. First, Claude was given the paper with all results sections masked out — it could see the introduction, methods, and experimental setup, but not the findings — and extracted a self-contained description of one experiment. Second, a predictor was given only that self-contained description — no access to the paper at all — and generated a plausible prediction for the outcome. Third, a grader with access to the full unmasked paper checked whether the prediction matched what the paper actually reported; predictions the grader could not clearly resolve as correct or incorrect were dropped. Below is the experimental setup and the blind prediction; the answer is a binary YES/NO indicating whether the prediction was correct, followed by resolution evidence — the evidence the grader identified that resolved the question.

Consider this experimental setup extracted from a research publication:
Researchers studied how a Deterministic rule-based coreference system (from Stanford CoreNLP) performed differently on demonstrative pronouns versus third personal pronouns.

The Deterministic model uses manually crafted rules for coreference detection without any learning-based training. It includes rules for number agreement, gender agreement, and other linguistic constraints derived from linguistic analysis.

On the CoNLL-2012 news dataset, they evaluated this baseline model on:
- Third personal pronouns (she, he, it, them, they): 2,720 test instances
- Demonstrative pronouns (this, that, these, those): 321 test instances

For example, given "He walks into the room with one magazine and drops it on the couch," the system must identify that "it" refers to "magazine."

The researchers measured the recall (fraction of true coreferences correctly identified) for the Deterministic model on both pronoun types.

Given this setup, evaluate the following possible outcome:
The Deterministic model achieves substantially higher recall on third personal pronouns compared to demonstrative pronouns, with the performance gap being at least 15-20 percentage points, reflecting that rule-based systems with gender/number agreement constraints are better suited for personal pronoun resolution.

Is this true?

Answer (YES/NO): YES